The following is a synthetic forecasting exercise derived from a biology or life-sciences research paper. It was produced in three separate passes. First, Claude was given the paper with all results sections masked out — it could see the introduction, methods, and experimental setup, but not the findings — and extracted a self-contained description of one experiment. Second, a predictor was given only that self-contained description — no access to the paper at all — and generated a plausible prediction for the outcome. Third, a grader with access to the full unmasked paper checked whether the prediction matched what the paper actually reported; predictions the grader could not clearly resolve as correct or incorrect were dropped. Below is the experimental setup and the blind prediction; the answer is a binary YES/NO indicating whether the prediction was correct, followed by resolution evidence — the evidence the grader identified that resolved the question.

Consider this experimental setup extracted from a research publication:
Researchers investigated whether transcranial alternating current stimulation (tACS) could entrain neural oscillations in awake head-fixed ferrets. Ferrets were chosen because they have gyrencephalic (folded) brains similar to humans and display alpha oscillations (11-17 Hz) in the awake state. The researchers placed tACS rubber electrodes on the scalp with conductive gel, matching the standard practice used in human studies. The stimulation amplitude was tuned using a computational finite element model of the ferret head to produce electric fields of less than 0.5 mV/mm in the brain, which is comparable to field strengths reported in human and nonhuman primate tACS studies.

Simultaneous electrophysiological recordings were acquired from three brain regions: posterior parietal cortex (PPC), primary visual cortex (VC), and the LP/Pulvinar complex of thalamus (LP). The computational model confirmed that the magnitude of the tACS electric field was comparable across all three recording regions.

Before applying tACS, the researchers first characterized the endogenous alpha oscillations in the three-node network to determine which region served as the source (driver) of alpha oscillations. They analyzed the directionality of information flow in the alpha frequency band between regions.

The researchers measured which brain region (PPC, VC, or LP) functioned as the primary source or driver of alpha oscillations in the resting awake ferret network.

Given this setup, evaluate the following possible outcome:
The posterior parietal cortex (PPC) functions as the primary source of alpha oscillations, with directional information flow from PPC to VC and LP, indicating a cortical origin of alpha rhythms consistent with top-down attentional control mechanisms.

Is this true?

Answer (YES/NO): YES